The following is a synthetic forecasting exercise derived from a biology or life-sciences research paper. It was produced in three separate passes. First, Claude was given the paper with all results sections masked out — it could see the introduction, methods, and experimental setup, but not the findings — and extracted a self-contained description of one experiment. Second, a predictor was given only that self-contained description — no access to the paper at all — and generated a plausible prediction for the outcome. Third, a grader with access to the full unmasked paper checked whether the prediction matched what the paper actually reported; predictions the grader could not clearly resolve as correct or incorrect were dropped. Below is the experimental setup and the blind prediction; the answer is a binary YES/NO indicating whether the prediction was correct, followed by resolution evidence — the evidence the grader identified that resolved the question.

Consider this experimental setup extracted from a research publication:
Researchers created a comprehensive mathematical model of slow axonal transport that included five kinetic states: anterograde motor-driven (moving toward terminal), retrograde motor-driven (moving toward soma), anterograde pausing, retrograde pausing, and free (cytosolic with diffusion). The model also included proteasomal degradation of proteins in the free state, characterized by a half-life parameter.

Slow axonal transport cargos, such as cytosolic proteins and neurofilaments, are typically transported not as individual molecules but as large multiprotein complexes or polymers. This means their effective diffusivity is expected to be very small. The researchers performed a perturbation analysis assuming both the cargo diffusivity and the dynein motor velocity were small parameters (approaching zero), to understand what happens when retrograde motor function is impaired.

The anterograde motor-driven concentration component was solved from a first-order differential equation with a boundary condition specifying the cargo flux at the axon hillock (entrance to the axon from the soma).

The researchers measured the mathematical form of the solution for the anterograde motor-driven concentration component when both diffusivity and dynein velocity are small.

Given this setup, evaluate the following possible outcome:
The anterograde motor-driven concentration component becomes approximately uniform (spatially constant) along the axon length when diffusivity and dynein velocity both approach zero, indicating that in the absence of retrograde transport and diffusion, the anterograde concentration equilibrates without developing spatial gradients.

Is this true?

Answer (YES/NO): YES